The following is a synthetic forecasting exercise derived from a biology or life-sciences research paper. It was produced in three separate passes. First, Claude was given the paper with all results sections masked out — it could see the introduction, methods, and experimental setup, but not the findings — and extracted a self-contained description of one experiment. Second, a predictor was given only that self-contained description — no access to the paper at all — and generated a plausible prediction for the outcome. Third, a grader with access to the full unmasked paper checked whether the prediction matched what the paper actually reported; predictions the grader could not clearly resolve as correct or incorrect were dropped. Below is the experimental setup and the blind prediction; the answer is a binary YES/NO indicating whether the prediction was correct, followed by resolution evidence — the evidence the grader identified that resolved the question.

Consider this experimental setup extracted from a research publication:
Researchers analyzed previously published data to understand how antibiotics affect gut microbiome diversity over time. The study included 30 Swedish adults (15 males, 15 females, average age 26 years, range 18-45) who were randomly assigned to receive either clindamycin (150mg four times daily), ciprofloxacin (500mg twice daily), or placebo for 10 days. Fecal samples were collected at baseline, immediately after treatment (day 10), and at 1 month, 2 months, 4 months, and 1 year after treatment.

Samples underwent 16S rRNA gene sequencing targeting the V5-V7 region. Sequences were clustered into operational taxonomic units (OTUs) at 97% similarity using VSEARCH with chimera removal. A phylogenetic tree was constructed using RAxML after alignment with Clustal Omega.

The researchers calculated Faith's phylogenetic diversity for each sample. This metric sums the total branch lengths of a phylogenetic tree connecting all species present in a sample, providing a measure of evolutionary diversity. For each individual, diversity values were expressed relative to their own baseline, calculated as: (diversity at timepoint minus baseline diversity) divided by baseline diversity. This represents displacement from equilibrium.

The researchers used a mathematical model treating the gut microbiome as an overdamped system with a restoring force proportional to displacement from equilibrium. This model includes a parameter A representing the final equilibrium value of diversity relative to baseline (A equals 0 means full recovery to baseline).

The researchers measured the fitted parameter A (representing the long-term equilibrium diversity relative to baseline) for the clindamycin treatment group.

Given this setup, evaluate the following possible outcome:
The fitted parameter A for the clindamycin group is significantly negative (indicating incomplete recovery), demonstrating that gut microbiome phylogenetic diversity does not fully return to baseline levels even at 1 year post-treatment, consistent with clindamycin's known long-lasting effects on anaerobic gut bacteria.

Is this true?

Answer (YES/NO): NO